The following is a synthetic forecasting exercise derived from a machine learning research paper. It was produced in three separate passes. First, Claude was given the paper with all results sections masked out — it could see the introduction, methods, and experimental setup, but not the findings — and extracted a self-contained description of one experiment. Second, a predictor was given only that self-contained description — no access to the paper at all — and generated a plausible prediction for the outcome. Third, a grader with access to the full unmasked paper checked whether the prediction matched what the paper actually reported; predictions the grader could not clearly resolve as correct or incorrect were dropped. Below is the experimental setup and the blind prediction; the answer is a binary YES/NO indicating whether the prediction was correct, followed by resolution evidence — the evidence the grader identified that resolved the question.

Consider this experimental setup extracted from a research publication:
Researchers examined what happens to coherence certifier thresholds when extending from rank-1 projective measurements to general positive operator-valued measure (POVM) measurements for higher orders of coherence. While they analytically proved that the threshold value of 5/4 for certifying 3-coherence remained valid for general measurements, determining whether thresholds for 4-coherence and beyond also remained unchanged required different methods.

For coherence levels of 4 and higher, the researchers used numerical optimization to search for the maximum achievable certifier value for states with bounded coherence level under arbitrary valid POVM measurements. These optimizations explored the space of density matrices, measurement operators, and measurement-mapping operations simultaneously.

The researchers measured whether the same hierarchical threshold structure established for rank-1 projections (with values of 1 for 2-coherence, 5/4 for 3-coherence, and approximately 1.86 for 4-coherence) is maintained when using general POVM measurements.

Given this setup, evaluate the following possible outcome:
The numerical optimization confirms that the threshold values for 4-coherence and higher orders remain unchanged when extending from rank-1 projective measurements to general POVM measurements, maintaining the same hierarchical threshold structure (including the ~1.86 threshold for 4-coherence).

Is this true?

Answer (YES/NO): NO